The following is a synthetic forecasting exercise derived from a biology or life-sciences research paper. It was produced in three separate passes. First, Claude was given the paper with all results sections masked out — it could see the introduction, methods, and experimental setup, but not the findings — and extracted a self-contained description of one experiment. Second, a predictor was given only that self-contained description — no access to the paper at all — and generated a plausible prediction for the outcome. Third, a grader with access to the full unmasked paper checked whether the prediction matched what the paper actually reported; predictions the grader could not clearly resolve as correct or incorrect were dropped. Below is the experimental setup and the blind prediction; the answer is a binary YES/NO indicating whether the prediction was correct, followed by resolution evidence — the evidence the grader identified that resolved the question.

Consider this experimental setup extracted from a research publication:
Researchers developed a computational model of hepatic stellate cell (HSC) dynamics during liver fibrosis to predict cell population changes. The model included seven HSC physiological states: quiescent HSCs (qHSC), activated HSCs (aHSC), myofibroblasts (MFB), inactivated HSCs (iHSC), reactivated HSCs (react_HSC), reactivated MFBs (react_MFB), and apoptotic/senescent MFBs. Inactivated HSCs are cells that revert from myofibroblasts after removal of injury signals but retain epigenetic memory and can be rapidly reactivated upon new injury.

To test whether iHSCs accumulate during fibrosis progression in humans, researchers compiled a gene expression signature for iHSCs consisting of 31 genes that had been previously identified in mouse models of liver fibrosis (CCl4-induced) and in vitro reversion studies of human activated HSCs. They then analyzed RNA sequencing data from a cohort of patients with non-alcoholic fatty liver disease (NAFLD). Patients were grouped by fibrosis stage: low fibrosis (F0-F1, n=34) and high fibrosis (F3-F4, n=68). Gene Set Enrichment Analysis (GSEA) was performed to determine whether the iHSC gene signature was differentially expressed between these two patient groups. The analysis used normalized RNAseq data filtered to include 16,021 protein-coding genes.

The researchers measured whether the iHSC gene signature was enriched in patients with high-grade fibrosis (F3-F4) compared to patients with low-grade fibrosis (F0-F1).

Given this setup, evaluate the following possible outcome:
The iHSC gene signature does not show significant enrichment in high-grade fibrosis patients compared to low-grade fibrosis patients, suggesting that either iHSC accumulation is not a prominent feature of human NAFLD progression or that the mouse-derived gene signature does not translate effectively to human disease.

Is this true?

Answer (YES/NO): NO